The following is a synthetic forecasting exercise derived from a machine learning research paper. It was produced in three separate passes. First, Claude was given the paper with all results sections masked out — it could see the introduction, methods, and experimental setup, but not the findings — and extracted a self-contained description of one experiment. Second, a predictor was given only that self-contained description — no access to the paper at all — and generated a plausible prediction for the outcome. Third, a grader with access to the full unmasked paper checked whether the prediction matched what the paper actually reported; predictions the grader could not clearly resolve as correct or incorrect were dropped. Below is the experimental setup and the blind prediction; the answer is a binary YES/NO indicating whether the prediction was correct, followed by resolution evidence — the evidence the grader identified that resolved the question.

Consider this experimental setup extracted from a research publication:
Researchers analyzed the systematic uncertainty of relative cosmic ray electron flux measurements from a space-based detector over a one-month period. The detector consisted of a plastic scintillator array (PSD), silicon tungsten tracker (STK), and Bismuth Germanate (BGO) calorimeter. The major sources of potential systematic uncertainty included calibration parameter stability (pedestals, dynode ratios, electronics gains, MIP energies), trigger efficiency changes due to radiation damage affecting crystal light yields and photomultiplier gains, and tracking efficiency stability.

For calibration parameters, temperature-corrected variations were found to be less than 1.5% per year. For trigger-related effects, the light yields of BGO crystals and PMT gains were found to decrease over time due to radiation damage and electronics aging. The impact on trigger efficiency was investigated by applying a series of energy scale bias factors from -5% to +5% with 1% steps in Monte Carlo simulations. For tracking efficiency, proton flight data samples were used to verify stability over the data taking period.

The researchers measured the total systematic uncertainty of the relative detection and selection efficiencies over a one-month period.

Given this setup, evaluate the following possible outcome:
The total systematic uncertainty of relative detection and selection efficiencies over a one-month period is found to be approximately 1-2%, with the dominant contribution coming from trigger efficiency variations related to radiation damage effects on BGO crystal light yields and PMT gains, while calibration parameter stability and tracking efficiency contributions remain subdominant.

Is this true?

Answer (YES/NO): NO